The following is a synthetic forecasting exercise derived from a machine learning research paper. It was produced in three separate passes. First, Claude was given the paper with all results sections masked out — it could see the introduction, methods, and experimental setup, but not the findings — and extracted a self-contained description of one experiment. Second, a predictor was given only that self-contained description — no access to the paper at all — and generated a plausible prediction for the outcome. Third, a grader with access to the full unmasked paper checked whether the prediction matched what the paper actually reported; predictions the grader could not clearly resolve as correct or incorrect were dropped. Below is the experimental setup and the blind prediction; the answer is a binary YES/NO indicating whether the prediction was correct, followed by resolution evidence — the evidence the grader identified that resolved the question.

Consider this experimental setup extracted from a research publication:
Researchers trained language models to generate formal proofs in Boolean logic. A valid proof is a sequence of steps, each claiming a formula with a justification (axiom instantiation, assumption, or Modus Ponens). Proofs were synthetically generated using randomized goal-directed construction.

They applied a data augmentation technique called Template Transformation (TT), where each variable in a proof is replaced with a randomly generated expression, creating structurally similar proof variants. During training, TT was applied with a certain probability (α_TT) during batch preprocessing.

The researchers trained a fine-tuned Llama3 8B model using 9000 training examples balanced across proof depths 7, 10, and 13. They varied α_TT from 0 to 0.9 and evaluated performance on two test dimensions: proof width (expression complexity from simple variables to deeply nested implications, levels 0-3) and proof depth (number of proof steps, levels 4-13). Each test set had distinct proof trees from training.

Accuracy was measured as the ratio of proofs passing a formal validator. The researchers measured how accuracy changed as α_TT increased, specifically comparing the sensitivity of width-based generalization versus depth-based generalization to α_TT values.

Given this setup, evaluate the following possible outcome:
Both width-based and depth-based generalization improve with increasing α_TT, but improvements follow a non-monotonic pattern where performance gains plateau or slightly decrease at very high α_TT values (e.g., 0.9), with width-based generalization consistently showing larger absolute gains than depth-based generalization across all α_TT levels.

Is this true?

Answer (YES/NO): NO